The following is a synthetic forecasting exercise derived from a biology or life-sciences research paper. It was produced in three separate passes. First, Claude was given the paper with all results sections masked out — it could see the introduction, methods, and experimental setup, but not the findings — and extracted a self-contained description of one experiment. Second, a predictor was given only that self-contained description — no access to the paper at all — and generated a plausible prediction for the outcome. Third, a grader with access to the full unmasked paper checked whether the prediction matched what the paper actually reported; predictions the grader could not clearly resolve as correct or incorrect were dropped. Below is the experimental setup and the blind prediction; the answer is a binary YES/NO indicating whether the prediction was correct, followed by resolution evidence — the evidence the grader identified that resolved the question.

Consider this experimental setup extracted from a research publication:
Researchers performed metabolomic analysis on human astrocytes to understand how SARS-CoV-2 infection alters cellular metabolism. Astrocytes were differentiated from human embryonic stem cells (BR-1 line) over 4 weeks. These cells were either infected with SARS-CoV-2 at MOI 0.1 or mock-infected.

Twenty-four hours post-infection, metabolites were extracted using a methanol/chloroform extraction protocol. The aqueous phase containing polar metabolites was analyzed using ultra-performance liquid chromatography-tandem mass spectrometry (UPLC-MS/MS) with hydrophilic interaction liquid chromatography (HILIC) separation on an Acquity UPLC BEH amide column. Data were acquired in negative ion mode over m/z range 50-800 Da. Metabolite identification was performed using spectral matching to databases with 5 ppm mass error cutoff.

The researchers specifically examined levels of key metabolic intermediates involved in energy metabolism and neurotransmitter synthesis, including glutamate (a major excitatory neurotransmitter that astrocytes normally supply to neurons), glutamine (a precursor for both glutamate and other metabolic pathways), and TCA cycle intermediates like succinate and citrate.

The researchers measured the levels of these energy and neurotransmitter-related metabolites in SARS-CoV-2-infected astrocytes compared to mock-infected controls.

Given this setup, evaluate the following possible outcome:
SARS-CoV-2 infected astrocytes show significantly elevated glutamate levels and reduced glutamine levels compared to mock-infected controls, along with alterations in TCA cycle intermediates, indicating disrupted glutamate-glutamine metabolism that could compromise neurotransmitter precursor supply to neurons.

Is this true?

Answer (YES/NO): NO